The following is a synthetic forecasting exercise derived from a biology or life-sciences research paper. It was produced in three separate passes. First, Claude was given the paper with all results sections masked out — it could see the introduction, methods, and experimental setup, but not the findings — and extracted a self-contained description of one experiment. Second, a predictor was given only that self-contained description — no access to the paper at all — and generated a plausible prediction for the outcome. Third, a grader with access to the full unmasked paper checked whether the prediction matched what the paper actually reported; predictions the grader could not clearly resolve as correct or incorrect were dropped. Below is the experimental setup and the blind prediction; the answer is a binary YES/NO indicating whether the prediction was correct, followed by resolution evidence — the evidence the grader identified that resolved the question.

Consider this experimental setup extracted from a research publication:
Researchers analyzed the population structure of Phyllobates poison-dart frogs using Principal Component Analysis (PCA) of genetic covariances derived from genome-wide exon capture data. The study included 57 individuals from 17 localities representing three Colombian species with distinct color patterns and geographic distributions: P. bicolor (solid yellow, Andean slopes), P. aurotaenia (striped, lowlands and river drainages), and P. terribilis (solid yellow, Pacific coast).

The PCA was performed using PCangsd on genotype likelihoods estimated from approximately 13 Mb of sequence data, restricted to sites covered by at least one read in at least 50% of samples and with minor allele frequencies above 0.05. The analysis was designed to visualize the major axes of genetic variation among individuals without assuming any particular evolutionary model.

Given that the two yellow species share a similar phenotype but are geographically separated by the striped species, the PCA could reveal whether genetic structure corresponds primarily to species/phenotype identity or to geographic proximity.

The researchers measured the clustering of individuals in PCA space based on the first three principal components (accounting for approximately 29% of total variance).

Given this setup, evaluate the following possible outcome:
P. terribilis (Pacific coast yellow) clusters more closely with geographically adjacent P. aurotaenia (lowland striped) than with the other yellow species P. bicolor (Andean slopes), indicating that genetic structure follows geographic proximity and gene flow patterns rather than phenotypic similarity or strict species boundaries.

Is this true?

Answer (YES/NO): YES